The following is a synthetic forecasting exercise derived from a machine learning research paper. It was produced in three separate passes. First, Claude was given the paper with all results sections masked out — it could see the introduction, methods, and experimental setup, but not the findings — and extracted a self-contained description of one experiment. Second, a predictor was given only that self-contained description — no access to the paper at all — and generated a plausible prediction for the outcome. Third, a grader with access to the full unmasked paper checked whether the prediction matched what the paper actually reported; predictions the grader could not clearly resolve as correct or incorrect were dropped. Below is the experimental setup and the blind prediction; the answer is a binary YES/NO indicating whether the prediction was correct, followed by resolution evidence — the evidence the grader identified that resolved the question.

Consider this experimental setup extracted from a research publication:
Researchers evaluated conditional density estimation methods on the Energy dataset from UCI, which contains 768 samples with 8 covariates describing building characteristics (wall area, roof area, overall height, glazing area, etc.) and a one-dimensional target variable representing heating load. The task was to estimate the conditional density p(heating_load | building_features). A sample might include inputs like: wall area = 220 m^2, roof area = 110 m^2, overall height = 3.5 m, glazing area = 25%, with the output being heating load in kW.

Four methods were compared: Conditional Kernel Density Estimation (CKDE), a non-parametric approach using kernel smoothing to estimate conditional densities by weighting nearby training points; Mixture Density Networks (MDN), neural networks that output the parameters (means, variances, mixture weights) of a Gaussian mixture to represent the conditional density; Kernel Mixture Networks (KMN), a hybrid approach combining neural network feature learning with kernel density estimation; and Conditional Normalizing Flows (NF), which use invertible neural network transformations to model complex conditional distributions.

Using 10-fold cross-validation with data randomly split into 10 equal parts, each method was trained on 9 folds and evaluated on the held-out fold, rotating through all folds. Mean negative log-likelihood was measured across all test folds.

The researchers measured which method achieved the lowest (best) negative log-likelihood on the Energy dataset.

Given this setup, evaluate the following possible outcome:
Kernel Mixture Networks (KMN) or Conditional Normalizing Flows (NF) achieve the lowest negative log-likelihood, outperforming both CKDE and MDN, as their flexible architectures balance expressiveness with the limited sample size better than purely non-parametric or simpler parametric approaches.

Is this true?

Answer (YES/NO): NO